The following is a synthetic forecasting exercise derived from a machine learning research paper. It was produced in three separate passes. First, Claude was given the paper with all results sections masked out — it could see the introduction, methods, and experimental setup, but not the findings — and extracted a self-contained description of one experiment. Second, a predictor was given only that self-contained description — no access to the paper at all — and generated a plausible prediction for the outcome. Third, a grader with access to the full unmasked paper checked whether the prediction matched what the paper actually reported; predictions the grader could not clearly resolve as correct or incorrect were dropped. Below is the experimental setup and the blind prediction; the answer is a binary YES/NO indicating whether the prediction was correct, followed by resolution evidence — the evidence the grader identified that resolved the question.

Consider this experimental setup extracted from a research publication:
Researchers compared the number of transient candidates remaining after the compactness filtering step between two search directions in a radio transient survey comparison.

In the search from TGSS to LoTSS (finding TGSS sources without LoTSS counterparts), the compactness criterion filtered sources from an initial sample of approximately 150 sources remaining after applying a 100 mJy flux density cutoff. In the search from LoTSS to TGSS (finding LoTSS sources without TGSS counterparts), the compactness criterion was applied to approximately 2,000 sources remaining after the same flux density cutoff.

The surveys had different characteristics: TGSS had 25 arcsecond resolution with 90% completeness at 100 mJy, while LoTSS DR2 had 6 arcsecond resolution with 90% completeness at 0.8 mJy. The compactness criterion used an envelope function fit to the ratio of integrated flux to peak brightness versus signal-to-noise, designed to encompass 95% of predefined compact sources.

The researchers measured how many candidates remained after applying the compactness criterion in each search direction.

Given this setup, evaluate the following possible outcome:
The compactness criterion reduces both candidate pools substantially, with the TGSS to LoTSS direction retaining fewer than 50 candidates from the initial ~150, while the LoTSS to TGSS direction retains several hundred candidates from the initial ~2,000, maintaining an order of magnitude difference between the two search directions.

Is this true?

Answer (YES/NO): NO